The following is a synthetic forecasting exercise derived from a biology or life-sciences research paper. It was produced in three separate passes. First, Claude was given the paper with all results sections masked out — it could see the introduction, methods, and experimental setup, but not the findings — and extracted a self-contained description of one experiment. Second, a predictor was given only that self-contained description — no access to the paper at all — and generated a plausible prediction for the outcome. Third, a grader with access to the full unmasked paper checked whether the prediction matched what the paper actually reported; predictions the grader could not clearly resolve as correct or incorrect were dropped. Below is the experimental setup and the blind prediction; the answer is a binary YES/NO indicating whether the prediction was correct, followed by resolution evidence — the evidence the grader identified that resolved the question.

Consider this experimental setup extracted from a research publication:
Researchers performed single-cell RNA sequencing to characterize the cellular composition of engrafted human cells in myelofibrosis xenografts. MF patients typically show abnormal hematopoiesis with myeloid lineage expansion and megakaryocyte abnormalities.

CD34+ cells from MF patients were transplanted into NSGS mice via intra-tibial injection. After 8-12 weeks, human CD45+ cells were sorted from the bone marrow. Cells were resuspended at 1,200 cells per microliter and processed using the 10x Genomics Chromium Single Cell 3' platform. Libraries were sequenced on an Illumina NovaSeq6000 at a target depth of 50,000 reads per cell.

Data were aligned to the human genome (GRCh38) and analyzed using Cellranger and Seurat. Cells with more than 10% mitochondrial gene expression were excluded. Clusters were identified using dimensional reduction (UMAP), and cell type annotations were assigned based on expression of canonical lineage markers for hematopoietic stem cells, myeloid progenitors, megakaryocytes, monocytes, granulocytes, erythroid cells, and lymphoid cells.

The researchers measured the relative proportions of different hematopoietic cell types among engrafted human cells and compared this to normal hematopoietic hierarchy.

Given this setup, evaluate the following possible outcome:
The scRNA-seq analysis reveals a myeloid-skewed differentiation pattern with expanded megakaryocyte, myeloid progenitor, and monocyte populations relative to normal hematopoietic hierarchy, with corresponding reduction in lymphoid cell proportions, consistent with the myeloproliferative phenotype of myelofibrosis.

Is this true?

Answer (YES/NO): NO